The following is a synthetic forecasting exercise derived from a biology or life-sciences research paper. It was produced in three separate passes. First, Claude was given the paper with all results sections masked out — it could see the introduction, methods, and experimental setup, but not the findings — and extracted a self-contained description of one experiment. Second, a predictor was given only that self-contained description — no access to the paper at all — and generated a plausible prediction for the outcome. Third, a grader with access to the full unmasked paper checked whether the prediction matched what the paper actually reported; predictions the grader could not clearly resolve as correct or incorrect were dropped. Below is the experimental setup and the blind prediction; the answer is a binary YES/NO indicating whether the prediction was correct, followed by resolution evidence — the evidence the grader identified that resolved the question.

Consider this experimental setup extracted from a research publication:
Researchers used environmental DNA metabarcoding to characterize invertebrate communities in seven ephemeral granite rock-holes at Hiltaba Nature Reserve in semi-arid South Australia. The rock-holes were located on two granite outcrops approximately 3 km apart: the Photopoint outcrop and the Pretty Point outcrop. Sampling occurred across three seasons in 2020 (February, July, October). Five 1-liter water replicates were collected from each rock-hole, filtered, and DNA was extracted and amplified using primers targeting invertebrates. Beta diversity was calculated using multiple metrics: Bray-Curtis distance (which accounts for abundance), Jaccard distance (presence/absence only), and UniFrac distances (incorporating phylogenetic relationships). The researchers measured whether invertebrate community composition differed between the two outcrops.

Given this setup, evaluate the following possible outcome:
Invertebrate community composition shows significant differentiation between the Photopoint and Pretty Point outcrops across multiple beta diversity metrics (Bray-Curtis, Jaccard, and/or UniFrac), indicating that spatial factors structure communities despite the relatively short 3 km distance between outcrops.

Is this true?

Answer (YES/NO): NO